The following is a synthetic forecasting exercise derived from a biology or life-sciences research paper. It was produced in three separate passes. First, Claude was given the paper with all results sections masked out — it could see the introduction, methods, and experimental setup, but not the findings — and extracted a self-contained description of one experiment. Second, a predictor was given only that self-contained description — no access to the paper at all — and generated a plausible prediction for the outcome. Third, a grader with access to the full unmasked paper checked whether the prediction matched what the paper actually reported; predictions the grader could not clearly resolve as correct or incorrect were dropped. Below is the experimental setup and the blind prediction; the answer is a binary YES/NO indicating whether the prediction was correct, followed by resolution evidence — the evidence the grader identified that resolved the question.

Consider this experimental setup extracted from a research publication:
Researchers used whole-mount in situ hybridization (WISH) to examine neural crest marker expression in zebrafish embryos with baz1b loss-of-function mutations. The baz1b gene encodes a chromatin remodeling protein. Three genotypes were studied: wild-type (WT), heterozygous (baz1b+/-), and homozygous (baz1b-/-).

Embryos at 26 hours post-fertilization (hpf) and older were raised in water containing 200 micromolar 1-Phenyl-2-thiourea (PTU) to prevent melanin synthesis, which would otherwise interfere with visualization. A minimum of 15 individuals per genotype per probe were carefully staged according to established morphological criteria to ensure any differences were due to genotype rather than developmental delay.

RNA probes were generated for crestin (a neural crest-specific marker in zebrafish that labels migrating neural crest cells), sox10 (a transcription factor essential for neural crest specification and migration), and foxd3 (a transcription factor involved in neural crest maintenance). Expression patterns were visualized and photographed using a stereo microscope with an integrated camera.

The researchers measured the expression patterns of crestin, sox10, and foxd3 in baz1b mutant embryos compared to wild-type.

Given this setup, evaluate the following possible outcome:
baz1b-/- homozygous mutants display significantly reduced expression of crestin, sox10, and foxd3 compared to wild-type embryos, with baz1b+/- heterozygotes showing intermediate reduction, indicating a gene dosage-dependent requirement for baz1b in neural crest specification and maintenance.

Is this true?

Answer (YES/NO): NO